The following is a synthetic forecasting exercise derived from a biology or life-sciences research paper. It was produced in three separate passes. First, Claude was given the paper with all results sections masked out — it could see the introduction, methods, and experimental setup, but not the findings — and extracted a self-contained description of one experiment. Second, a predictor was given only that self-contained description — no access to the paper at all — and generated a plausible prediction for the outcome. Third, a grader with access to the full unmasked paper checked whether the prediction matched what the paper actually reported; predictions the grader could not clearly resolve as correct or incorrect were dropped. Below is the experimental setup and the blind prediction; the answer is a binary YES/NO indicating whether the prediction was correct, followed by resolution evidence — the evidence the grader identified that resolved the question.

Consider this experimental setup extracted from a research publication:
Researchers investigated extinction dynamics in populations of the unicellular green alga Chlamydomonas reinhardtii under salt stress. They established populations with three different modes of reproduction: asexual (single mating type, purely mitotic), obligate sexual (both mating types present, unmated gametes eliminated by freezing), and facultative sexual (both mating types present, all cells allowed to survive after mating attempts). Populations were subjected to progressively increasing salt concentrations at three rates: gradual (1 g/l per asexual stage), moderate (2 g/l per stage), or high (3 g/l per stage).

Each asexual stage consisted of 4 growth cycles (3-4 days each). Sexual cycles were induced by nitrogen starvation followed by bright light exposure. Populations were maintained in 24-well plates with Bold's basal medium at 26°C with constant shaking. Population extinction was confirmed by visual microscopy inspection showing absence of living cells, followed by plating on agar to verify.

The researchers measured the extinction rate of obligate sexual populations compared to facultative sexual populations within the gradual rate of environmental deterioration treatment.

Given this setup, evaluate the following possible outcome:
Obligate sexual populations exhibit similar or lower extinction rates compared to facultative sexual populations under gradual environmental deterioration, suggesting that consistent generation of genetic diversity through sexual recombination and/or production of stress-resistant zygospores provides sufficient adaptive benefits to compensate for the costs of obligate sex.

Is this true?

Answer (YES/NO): YES